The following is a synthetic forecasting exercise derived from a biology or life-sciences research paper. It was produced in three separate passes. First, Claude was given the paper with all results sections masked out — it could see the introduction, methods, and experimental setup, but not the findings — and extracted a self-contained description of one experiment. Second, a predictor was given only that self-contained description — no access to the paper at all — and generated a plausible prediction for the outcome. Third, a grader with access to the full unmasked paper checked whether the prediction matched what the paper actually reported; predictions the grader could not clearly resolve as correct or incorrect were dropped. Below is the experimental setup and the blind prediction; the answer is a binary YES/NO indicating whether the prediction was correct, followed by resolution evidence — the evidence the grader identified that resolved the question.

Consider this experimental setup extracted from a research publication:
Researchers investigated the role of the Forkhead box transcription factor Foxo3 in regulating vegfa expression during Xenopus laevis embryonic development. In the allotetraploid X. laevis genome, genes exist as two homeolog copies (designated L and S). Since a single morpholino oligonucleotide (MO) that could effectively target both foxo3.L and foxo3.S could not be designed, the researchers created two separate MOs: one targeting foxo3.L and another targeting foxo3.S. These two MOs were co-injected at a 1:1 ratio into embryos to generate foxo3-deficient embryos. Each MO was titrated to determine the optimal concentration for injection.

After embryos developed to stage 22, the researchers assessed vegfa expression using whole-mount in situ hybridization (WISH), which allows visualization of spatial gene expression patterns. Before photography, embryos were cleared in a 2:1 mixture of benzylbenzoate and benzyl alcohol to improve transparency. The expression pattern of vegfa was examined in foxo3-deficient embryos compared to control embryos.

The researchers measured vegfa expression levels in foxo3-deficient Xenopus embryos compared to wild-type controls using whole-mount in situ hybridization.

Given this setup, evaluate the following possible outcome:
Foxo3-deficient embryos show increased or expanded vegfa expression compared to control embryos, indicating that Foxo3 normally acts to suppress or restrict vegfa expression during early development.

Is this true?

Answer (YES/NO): NO